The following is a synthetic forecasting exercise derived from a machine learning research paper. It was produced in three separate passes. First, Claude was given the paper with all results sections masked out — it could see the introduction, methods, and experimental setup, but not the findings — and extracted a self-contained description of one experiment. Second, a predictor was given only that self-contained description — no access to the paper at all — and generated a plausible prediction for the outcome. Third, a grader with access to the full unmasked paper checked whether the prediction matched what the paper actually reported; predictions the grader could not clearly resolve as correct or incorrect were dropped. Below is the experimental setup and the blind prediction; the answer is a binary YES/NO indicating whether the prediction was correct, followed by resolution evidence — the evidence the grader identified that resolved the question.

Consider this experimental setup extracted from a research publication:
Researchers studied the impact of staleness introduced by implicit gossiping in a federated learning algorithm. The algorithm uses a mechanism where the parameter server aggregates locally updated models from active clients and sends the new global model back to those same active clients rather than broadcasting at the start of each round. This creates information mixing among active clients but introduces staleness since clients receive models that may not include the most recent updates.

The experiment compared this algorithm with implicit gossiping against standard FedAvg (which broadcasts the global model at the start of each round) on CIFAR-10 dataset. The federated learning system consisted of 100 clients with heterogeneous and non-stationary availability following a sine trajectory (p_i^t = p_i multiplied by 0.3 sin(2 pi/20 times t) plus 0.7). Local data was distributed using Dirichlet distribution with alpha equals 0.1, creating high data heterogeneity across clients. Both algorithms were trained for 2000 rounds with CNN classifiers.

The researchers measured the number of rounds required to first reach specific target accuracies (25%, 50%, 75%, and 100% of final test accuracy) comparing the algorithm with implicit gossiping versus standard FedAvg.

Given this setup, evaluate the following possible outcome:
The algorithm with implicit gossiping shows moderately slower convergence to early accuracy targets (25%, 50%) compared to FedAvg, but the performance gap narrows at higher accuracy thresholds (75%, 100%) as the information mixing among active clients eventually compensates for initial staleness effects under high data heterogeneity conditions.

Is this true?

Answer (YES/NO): NO